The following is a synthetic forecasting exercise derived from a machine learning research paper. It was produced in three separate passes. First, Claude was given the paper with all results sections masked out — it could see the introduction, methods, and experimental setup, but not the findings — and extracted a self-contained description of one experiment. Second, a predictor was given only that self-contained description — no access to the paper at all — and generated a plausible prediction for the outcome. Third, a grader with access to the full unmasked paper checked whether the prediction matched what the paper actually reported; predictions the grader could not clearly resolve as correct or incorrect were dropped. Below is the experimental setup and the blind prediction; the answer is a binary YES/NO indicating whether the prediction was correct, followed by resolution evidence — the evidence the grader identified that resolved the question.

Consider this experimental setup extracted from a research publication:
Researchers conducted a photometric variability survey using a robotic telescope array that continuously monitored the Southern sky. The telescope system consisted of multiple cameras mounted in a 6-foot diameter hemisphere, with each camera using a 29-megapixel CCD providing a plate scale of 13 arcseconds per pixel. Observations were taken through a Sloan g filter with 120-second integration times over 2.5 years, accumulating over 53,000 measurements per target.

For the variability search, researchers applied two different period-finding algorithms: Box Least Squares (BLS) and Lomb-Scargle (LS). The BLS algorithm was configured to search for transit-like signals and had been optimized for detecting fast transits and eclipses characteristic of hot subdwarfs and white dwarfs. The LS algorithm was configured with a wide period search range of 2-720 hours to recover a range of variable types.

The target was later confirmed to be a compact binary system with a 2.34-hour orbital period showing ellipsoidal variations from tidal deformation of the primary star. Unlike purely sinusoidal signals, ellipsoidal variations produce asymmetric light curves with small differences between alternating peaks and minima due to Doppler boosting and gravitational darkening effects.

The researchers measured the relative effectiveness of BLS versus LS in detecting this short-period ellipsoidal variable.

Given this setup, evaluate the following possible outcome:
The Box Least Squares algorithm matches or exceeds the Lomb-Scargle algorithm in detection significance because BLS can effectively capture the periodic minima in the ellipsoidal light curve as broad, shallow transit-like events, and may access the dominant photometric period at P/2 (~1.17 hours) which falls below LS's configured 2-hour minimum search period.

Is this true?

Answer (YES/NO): NO